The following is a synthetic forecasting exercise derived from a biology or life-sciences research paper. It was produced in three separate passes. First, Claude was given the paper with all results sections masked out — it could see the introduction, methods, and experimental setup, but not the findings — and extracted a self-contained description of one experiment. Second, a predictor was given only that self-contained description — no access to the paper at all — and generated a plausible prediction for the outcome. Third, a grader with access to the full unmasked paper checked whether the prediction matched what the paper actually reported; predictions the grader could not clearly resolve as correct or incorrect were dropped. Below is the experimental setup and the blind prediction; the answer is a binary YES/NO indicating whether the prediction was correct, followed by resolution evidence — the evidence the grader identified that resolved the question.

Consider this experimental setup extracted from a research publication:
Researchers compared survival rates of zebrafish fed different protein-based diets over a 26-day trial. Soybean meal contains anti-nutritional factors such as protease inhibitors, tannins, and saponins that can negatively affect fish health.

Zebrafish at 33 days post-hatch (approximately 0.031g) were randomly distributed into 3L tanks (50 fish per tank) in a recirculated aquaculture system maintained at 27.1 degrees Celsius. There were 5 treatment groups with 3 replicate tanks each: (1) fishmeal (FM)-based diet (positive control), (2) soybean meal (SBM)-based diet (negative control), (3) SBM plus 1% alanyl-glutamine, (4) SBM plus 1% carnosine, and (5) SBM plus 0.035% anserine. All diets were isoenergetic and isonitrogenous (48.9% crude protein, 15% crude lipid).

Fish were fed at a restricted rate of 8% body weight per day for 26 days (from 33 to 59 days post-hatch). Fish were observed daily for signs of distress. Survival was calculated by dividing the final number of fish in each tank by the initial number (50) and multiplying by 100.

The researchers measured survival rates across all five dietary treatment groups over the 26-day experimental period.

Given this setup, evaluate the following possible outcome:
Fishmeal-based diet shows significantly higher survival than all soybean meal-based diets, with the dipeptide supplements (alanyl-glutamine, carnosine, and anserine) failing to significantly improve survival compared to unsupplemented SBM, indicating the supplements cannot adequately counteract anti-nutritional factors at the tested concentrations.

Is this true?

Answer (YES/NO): NO